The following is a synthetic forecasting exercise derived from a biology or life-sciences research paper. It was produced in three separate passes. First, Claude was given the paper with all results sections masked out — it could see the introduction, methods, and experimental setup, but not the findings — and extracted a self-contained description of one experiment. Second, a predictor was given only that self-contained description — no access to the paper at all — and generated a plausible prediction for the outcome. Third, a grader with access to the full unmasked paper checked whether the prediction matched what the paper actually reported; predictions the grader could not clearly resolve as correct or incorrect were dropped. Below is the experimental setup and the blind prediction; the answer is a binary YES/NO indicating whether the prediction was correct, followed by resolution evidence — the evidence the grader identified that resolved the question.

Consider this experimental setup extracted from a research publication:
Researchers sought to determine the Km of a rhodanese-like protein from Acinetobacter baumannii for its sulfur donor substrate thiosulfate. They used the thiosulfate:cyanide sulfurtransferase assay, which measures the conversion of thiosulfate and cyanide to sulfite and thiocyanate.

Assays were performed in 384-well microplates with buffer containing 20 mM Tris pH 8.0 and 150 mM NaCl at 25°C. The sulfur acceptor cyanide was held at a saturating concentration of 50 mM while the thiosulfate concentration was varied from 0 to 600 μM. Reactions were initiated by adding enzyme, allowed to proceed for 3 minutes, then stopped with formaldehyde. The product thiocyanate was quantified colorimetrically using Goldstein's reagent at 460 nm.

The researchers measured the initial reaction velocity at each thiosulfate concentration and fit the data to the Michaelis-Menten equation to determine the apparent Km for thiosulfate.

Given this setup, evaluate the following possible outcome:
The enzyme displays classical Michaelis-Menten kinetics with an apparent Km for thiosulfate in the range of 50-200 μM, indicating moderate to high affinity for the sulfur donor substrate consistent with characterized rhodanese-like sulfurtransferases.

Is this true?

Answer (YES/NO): YES